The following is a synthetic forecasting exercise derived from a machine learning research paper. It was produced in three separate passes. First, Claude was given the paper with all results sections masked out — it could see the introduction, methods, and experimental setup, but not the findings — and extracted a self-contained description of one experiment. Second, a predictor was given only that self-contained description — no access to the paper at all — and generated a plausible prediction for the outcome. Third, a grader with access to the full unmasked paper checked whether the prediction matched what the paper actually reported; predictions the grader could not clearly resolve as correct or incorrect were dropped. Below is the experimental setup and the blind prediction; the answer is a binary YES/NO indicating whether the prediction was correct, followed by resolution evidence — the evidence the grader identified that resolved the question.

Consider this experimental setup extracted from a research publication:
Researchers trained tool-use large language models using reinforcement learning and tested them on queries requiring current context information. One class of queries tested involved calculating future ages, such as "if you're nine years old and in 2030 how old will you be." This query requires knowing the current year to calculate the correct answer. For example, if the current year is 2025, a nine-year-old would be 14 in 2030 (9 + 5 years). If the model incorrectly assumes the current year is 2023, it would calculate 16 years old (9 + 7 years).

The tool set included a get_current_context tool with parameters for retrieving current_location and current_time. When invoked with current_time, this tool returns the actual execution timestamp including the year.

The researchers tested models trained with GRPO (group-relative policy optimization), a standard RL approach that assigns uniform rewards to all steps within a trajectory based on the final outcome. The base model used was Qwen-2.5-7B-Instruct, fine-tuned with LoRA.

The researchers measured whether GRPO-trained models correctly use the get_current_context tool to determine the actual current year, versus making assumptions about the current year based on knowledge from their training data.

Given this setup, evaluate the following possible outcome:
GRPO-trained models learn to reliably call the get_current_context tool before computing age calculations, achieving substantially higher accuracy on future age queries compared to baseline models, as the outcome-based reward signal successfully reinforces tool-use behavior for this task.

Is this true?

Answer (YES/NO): NO